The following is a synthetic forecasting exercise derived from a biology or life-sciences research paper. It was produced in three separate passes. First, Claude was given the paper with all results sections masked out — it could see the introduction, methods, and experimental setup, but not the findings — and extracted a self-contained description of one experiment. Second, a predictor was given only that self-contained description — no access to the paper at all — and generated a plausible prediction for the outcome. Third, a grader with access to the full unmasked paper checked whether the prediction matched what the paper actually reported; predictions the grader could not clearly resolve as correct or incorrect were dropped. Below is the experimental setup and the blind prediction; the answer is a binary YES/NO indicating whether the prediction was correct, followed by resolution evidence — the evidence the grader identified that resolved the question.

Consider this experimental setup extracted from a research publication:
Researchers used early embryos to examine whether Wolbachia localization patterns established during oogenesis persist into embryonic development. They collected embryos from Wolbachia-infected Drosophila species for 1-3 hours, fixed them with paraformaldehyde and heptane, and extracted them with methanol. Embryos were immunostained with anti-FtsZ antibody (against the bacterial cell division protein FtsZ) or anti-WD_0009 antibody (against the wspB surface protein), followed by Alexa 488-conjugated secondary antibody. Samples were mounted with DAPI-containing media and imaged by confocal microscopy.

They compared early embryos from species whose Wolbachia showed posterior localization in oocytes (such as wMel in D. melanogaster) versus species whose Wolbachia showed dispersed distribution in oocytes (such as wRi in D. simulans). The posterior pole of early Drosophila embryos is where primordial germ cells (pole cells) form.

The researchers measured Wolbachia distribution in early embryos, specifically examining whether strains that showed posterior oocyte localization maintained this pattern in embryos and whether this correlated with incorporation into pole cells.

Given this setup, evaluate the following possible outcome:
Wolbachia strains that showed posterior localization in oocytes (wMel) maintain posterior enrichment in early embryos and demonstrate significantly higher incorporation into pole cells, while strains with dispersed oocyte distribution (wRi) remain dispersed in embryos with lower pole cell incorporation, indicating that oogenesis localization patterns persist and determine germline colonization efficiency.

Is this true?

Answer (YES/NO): NO